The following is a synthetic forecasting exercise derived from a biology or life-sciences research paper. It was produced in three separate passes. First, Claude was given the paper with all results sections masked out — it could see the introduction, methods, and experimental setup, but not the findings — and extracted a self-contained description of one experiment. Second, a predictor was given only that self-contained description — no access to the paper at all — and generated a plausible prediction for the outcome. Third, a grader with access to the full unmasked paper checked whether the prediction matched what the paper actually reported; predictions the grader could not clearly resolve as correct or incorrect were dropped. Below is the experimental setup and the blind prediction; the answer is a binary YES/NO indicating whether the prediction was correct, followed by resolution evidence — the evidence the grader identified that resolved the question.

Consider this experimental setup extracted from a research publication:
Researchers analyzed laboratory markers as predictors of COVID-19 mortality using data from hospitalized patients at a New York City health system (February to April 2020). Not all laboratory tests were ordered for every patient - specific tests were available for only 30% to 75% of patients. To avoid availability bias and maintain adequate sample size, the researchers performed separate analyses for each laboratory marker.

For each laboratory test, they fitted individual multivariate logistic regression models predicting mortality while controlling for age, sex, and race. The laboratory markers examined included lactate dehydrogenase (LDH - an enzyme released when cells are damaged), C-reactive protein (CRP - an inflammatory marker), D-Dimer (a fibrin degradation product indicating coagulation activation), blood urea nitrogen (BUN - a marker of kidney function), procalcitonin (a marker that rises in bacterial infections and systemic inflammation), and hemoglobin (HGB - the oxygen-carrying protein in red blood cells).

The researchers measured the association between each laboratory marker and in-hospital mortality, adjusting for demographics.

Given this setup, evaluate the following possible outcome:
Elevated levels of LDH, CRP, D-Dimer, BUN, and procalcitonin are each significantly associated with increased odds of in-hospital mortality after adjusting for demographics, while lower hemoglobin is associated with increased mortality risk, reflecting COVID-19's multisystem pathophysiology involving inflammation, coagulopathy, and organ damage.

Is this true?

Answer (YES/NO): YES